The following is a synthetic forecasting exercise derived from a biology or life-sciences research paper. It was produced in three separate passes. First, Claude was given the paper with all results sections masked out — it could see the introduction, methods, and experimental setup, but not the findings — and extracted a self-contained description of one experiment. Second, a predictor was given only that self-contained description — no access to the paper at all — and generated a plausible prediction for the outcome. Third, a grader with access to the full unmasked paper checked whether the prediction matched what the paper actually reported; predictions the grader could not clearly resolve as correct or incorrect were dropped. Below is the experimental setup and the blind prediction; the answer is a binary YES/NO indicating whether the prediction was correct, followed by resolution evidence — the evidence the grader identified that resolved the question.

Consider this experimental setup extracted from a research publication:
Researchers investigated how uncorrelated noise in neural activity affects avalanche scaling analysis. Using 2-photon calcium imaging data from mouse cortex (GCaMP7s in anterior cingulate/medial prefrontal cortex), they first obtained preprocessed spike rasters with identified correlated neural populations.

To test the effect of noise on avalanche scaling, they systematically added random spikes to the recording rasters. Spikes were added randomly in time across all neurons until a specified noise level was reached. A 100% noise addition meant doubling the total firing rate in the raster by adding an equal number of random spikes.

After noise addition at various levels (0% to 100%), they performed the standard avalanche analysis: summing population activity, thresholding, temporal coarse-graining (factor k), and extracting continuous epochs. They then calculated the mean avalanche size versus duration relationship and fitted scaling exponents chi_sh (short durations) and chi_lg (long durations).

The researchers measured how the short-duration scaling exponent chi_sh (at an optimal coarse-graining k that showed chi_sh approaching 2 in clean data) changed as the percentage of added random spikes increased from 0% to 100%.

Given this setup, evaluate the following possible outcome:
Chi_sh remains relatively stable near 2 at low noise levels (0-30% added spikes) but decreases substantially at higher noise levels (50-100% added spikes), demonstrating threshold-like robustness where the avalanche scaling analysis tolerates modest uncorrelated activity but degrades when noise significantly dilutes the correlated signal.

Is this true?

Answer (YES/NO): NO